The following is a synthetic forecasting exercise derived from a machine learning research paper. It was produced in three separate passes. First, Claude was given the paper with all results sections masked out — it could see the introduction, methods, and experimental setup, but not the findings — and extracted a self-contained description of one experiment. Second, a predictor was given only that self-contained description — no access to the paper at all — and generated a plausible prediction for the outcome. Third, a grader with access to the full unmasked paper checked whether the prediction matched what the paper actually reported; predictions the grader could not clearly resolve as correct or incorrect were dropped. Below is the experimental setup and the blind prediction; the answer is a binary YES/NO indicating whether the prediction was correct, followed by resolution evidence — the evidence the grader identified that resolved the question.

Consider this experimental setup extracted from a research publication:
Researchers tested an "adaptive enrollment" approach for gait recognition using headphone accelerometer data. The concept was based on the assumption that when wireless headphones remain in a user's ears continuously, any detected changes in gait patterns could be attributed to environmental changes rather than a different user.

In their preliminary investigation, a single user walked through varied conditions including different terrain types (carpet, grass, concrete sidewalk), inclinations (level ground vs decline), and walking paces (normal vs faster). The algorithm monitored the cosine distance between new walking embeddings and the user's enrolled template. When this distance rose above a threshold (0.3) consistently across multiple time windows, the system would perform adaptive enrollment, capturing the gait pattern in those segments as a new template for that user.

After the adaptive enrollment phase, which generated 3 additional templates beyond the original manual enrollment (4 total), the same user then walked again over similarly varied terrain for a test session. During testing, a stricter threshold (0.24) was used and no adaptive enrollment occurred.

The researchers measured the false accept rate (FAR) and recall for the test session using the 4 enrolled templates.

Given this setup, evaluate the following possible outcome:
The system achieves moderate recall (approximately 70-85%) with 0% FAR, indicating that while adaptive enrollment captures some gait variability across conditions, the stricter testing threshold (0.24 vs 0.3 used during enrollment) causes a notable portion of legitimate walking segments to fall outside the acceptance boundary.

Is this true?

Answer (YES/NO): NO